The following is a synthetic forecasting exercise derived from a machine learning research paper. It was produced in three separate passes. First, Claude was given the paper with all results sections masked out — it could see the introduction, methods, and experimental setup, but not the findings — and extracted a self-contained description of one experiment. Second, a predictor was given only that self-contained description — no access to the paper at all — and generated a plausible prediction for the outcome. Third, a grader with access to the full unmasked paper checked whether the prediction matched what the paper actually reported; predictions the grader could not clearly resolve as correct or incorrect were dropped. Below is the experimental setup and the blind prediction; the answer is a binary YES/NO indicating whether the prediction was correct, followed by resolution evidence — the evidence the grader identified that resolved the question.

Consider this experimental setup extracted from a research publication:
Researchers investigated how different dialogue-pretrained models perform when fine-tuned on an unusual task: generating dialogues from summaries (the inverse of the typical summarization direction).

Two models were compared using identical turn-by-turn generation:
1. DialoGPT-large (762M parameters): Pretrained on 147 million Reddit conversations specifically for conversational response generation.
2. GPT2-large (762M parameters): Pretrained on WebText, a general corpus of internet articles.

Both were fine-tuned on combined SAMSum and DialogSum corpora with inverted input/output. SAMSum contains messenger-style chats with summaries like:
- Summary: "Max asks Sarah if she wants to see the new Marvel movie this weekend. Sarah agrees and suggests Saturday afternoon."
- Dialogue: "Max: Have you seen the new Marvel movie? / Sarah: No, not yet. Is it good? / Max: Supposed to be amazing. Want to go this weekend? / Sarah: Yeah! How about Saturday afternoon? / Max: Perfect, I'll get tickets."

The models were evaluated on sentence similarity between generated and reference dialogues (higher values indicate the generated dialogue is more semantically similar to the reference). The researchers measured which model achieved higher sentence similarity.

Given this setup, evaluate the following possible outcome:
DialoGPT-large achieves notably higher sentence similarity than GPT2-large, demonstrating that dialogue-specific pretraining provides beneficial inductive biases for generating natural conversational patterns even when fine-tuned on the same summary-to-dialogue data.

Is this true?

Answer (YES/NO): NO